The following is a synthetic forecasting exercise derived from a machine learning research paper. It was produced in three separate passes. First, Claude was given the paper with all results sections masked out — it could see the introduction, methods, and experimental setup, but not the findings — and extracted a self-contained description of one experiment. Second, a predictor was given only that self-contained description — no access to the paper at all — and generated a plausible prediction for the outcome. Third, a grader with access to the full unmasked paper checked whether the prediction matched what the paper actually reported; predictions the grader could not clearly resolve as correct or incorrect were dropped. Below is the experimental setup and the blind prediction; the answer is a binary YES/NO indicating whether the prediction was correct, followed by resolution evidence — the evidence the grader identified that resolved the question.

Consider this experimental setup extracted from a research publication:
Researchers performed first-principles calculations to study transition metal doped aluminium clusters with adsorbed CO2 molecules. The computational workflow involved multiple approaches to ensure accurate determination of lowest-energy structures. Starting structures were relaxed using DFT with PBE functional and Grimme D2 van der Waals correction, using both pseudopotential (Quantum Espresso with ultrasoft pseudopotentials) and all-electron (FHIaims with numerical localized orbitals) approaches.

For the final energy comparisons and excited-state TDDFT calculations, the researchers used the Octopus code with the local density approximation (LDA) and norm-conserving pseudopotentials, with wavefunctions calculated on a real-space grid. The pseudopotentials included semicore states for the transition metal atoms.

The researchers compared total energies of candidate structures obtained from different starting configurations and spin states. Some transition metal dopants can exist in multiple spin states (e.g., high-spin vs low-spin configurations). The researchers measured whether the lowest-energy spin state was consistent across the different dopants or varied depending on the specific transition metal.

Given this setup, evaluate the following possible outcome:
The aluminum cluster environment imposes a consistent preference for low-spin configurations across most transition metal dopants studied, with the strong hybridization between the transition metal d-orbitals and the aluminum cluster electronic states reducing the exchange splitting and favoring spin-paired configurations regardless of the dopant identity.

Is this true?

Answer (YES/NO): NO